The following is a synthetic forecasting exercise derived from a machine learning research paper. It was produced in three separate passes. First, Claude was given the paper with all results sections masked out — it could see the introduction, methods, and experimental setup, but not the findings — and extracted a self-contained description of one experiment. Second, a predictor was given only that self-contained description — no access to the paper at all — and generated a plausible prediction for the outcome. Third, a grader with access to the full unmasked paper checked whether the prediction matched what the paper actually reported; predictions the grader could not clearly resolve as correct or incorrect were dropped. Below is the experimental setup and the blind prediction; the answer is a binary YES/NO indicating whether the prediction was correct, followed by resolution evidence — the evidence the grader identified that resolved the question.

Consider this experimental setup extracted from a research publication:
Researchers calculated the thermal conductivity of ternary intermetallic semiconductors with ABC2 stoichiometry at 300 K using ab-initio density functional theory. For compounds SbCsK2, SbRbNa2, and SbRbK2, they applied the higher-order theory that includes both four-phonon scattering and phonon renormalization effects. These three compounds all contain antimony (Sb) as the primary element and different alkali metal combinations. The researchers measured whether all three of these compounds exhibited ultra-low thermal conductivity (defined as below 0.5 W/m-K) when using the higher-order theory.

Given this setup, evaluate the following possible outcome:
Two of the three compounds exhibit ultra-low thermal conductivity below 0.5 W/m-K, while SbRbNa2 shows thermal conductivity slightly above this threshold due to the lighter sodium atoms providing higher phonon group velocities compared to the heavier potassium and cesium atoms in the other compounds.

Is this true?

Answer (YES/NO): NO